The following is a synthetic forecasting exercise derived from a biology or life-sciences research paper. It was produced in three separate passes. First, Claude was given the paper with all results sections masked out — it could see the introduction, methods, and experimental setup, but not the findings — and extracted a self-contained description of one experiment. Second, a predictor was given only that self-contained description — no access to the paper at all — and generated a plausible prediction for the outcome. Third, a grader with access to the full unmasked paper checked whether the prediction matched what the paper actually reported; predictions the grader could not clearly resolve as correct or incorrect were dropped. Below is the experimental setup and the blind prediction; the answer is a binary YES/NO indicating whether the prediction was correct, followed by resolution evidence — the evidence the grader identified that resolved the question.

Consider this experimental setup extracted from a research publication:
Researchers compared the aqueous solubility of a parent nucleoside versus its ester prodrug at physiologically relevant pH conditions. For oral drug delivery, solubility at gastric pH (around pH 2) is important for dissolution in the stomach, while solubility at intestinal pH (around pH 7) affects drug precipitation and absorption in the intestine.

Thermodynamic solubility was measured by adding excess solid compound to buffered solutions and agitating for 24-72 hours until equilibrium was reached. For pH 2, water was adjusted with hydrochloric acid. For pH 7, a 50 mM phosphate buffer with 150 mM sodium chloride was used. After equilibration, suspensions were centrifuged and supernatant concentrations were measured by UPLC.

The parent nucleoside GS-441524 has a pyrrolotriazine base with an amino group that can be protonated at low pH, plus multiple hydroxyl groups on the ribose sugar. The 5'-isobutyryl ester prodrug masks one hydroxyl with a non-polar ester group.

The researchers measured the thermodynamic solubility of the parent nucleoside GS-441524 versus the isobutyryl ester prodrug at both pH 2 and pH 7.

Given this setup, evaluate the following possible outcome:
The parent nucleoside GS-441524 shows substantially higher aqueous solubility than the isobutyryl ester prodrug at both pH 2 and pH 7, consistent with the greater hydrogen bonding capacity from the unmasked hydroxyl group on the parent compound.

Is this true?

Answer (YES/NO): NO